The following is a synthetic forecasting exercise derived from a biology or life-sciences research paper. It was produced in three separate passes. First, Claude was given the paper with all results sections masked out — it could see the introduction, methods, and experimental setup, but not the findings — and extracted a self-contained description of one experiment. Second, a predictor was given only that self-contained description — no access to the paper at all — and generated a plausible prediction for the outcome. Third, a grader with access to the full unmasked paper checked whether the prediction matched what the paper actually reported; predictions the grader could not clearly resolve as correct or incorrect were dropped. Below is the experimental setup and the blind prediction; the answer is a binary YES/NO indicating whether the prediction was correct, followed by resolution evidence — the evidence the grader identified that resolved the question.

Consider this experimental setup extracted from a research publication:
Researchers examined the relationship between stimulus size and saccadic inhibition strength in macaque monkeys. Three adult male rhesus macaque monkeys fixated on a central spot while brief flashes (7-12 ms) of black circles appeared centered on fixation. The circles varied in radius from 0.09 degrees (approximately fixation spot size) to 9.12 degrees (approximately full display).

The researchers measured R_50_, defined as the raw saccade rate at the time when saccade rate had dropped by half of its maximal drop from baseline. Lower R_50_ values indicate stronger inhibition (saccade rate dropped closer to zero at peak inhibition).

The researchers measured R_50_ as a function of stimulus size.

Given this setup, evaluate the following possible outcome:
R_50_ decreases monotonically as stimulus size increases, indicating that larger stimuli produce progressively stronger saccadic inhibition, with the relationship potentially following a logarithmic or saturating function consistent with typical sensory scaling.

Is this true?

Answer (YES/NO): YES